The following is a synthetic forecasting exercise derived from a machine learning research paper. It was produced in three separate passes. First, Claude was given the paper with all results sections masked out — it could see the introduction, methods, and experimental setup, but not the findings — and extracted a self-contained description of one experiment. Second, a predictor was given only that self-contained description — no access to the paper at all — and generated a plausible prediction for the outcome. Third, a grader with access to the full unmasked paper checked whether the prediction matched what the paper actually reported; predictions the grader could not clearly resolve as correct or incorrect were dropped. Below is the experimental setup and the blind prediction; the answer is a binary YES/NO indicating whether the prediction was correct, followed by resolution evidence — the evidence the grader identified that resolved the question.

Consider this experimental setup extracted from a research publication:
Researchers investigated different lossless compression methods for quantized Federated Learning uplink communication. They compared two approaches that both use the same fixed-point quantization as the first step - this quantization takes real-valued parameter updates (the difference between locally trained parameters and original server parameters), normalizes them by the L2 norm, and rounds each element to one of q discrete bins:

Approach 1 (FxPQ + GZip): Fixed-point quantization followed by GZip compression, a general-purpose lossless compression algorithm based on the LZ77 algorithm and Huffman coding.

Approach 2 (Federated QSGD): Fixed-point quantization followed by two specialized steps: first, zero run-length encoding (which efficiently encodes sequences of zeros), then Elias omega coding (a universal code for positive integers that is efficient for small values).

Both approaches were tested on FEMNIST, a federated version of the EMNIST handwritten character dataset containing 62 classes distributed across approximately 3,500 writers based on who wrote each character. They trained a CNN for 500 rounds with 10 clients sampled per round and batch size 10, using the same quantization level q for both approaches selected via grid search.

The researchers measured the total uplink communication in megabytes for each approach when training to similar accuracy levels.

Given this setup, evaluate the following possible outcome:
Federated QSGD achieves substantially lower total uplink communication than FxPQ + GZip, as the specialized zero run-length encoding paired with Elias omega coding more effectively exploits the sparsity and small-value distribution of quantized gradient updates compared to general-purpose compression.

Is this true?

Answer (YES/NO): YES